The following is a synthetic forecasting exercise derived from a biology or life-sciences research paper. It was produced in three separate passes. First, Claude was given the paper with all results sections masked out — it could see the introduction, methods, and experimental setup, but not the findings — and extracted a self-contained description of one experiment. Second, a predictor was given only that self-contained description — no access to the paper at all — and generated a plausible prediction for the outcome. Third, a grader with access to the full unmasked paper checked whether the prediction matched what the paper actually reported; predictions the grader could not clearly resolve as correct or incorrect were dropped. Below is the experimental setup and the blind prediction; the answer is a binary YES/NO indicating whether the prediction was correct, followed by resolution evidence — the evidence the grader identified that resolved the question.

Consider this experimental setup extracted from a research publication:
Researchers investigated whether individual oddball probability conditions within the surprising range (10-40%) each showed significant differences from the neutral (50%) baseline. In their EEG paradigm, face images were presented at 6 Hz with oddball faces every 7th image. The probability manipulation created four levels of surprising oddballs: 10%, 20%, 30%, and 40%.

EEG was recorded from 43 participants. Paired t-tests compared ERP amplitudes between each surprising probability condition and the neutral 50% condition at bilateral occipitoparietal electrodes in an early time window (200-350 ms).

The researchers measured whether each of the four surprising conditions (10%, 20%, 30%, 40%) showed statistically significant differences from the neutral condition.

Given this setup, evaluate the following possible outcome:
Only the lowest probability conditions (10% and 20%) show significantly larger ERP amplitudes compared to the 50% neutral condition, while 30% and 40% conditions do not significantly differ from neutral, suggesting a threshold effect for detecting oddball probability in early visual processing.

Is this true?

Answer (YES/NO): NO